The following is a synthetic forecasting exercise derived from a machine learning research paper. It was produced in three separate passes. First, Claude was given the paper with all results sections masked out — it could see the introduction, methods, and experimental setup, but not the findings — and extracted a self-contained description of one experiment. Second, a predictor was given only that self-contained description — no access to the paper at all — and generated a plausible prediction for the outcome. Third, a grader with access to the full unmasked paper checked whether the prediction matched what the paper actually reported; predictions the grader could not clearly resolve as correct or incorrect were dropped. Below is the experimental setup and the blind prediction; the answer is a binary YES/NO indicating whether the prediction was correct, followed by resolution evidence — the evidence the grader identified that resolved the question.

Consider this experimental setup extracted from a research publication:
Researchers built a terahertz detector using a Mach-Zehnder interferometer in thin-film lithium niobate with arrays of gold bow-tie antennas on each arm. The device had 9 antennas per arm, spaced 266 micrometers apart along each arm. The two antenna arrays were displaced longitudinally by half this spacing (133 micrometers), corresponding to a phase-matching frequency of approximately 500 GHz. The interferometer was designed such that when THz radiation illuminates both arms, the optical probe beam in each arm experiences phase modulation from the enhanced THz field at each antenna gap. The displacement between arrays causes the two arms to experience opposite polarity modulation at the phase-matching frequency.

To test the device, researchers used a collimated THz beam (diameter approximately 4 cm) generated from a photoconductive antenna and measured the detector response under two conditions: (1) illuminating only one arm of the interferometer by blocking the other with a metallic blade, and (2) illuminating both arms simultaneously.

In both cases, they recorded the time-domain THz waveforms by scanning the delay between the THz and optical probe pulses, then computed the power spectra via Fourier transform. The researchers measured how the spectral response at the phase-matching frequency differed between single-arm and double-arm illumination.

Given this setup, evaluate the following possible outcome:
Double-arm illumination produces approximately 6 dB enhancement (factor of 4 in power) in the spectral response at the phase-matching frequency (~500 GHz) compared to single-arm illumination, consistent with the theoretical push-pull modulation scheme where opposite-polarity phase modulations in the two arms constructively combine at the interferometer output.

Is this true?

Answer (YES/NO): YES